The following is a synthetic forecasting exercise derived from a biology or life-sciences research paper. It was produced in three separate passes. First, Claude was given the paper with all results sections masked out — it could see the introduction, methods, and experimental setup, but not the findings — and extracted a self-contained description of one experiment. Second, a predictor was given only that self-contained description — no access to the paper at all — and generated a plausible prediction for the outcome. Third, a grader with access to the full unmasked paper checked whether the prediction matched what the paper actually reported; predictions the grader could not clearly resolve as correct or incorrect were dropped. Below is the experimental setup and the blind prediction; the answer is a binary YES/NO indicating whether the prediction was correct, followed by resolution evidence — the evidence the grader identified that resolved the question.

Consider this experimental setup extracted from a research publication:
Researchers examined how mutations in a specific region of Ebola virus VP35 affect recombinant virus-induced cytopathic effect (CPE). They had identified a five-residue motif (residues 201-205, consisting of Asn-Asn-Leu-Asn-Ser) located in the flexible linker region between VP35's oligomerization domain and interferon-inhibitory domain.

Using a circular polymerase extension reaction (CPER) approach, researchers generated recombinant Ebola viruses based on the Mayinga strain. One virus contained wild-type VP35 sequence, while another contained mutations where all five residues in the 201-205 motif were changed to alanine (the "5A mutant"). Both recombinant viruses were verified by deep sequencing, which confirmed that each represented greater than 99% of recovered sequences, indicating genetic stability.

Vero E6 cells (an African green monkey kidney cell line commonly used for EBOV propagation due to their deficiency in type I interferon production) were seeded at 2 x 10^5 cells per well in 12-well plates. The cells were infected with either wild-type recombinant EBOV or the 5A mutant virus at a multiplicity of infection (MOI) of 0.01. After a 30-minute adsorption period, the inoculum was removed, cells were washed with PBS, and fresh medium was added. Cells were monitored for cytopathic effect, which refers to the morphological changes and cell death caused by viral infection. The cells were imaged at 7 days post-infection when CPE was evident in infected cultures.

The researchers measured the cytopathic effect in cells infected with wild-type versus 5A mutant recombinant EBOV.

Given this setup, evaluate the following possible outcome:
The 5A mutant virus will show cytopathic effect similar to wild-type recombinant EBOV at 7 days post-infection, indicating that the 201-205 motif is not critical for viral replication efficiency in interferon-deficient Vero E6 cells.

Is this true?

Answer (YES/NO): NO